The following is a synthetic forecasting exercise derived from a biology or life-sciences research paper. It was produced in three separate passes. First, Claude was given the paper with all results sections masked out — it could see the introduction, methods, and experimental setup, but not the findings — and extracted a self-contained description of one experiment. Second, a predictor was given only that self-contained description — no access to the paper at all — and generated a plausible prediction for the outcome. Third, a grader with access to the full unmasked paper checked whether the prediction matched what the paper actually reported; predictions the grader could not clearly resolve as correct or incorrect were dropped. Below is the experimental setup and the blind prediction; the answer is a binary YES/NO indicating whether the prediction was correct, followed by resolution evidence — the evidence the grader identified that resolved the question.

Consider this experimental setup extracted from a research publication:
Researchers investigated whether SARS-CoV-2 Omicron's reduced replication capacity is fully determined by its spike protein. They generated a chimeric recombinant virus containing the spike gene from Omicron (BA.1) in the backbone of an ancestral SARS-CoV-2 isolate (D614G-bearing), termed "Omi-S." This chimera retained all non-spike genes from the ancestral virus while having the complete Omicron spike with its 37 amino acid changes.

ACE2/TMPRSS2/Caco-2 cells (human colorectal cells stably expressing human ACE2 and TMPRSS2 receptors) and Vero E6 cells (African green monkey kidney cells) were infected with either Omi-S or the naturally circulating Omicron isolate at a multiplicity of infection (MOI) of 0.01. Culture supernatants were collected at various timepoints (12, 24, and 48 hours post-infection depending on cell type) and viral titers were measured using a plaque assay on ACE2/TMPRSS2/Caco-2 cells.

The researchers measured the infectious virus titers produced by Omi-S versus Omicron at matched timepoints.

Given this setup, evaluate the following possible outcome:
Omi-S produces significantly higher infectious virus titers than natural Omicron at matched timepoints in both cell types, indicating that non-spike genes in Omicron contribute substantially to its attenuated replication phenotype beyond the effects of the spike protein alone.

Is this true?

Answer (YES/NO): YES